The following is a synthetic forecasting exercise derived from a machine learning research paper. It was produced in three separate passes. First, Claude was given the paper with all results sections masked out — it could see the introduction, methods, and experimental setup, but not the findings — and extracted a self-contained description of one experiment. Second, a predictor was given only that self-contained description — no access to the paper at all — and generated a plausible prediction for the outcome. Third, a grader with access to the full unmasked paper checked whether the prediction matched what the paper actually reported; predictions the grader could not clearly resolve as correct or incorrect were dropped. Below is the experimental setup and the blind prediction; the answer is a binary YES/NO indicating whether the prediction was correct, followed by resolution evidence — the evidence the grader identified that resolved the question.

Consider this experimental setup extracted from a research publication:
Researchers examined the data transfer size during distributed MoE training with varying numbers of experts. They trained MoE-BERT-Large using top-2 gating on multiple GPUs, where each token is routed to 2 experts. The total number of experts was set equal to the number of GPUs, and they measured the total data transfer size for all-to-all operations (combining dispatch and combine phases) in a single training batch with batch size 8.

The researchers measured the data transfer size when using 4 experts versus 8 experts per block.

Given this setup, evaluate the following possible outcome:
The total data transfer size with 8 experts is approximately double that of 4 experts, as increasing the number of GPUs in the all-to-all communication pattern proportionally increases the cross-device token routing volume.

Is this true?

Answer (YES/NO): NO